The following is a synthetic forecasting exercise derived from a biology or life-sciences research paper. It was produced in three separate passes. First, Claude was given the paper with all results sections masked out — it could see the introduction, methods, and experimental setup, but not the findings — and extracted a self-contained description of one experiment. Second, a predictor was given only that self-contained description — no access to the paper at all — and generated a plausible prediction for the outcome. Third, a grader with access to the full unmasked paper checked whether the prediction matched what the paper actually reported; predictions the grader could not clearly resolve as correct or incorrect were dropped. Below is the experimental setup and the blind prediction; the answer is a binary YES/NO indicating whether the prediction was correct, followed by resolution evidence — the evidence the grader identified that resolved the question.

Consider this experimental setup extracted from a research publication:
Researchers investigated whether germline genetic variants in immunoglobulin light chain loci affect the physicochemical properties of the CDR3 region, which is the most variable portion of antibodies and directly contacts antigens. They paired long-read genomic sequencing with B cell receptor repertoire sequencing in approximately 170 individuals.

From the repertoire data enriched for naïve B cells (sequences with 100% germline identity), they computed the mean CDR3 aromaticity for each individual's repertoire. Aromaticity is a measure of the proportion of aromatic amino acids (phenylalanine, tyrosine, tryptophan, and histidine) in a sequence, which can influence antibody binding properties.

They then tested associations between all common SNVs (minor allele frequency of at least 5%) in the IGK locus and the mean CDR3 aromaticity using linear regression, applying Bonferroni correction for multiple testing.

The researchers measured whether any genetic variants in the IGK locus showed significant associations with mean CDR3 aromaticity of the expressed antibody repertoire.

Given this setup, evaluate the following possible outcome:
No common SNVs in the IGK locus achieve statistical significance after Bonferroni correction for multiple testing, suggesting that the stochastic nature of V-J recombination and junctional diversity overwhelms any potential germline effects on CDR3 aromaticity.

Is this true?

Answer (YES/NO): NO